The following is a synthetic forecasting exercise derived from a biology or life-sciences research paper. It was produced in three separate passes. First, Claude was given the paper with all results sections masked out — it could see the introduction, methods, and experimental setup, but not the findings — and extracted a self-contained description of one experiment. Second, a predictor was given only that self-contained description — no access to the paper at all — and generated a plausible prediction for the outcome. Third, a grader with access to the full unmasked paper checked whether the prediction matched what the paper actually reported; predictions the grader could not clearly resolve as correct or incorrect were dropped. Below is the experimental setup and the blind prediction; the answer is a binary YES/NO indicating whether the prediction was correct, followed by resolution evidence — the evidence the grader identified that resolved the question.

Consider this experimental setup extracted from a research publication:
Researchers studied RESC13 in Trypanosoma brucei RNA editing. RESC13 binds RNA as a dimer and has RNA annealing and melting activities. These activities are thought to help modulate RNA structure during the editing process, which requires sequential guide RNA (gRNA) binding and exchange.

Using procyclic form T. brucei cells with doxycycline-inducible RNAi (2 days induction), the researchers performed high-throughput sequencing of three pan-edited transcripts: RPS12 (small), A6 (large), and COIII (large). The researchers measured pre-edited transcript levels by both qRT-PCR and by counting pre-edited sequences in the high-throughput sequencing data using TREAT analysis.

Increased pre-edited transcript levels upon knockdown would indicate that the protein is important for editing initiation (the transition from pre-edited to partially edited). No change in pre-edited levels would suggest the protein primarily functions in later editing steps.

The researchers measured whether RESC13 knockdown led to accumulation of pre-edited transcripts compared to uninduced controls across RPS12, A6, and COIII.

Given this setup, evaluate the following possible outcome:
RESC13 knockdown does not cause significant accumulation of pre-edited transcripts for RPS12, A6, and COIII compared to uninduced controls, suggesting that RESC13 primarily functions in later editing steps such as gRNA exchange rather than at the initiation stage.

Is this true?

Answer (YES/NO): YES